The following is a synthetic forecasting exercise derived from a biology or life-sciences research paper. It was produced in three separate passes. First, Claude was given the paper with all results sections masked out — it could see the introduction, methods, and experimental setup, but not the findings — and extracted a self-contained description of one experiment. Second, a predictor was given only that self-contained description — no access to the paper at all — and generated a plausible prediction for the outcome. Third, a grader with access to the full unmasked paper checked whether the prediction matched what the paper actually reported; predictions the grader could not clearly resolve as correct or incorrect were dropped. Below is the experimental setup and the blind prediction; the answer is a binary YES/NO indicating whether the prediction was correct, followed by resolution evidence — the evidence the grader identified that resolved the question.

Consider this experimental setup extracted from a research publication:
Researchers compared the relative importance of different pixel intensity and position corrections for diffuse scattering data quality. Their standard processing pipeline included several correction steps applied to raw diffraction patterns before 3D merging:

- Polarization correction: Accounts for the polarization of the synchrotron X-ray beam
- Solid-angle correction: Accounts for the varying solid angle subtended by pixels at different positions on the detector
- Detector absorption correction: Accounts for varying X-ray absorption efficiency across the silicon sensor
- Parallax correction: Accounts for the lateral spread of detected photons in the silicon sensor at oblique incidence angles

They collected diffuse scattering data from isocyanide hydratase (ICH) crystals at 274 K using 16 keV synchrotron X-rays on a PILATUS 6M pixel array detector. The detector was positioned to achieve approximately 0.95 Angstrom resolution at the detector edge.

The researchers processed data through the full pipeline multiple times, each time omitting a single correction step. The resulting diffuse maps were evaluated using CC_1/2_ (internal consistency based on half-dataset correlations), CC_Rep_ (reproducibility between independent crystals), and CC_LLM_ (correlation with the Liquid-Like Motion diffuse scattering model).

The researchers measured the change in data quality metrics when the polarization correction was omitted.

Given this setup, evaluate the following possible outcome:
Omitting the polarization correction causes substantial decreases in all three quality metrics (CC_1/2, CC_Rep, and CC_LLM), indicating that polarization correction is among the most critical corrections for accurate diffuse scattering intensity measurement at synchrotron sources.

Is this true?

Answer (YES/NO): NO